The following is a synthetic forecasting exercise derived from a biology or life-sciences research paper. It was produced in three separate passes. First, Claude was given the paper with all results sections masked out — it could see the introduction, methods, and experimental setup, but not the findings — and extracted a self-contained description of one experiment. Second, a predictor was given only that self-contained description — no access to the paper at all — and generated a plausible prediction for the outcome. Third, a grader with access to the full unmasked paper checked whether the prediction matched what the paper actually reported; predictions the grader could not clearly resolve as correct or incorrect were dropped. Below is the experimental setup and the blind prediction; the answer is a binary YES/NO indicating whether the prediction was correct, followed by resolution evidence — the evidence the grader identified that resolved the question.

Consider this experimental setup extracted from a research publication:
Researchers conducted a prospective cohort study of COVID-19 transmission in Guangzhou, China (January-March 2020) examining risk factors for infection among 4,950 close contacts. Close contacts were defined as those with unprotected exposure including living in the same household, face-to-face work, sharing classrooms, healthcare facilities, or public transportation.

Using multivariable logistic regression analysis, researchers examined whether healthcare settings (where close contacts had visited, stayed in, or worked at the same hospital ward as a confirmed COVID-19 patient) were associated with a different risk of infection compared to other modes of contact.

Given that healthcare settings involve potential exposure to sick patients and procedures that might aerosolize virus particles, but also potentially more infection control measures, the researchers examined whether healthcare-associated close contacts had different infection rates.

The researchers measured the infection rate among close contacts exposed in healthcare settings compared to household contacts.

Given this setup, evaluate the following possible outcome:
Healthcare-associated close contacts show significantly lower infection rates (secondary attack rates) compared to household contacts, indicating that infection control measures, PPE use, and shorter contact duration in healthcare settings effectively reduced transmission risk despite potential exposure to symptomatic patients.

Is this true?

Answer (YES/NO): YES